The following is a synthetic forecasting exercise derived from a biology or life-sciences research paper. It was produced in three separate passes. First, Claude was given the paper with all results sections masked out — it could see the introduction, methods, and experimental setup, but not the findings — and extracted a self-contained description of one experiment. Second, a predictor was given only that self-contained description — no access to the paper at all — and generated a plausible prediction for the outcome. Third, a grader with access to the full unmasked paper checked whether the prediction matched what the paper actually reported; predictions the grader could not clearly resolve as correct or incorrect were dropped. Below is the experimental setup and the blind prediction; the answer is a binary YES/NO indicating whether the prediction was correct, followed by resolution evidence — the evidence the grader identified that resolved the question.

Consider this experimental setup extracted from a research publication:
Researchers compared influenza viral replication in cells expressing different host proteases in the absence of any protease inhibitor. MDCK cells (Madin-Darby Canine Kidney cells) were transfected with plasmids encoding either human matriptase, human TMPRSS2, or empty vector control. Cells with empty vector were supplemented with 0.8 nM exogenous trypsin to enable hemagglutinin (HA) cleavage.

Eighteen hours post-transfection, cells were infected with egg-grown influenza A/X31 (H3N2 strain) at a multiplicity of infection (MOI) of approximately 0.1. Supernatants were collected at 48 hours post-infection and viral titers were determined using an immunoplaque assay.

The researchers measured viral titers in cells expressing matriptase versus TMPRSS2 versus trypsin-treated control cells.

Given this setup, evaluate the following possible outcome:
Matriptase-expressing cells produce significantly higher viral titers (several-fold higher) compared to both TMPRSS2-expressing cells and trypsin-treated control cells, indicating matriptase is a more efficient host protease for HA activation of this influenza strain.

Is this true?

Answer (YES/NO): NO